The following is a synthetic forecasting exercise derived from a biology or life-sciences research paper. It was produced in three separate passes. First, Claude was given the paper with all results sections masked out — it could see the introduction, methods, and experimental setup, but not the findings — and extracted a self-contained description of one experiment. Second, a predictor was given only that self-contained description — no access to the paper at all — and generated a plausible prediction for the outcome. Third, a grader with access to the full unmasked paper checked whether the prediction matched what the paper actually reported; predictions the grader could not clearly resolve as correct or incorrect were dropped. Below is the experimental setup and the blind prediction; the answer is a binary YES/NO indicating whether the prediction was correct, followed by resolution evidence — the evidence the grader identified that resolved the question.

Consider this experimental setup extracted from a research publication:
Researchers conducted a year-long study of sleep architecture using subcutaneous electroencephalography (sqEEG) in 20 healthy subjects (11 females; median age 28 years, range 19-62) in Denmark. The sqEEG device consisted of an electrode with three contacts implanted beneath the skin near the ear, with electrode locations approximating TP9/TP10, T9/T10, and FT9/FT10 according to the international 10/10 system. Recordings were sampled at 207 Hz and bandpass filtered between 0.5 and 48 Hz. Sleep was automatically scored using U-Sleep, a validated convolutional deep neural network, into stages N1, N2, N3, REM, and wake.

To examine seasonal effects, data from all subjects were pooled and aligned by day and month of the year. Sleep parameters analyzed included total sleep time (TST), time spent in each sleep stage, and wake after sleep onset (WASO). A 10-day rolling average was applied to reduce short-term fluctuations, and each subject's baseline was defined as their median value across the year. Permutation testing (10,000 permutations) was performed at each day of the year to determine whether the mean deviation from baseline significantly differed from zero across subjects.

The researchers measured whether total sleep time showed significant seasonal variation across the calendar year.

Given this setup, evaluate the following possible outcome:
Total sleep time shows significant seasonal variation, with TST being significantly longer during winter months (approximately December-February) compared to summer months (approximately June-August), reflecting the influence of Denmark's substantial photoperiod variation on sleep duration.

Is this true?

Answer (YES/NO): YES